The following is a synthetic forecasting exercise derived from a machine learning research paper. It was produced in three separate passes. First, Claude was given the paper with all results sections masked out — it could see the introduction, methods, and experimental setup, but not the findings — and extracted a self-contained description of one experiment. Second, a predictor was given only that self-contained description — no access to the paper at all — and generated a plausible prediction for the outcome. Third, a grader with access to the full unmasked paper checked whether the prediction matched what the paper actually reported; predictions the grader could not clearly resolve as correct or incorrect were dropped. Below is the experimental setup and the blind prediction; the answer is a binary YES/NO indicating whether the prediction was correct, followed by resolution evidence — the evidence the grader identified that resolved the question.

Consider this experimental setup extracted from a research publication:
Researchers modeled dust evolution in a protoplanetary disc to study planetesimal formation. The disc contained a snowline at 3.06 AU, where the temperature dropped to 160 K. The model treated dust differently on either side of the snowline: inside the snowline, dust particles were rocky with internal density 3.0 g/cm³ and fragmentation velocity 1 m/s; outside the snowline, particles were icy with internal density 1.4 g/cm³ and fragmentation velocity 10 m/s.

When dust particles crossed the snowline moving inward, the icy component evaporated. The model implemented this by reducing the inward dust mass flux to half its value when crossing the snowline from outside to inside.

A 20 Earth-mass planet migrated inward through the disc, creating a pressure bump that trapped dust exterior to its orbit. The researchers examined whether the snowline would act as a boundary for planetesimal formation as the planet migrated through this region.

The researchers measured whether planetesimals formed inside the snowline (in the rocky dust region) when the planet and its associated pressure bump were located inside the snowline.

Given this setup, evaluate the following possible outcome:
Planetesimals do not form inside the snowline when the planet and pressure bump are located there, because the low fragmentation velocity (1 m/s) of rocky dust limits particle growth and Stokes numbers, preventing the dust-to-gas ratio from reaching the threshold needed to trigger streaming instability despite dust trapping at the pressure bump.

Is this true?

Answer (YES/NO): YES